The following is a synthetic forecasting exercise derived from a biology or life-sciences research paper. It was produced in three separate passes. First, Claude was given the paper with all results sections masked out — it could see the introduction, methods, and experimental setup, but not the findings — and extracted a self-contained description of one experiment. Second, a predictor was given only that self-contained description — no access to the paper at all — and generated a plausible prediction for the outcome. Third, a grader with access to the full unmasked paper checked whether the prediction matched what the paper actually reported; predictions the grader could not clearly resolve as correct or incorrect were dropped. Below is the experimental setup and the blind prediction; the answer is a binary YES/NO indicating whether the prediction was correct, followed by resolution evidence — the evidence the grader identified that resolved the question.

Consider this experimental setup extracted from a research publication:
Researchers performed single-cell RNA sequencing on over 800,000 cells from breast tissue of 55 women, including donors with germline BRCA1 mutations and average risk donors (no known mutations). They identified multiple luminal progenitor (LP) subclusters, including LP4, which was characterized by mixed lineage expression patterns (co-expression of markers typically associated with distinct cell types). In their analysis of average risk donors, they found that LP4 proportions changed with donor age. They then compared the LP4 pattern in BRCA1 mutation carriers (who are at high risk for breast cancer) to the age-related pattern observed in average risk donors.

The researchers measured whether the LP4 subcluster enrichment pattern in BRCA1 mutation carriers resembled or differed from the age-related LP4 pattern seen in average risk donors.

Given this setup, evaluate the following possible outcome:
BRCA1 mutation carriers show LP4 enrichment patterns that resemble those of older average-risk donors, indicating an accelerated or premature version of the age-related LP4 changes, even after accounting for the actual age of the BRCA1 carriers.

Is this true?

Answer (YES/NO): YES